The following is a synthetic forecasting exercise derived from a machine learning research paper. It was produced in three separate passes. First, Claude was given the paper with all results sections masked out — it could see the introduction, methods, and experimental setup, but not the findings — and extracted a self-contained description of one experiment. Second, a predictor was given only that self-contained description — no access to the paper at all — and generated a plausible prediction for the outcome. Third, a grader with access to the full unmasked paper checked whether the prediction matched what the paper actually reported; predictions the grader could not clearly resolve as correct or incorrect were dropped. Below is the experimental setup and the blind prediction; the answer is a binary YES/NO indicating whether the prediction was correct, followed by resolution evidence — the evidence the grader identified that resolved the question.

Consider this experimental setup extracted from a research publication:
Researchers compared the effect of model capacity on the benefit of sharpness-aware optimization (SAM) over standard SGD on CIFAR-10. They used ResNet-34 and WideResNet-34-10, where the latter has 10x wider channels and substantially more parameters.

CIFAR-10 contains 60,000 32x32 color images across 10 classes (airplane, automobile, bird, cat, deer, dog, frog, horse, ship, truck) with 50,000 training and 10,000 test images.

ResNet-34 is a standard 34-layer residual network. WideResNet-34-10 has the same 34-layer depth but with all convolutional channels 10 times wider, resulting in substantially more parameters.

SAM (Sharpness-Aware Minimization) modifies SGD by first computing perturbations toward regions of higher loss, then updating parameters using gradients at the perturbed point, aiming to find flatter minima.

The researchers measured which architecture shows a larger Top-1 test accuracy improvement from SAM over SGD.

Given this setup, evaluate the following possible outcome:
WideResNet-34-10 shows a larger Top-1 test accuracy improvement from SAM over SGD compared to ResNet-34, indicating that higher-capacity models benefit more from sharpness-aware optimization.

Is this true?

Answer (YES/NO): NO